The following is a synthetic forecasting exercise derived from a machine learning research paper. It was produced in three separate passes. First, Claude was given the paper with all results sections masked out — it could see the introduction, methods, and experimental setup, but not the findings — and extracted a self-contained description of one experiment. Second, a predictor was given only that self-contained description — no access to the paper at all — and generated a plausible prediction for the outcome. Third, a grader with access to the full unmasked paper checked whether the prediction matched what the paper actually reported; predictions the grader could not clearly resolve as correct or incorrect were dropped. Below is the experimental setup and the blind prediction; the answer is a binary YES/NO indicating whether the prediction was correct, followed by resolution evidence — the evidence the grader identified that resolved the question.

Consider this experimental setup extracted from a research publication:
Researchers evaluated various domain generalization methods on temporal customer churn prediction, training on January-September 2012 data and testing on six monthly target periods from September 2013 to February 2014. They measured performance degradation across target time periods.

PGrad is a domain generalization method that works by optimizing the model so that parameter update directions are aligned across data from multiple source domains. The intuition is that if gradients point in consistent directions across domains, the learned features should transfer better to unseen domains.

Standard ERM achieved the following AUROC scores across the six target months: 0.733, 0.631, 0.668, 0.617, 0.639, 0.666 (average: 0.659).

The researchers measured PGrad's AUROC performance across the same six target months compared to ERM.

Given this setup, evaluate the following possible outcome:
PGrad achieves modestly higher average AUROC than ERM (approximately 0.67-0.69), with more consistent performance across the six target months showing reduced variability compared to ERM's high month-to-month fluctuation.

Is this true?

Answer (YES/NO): NO